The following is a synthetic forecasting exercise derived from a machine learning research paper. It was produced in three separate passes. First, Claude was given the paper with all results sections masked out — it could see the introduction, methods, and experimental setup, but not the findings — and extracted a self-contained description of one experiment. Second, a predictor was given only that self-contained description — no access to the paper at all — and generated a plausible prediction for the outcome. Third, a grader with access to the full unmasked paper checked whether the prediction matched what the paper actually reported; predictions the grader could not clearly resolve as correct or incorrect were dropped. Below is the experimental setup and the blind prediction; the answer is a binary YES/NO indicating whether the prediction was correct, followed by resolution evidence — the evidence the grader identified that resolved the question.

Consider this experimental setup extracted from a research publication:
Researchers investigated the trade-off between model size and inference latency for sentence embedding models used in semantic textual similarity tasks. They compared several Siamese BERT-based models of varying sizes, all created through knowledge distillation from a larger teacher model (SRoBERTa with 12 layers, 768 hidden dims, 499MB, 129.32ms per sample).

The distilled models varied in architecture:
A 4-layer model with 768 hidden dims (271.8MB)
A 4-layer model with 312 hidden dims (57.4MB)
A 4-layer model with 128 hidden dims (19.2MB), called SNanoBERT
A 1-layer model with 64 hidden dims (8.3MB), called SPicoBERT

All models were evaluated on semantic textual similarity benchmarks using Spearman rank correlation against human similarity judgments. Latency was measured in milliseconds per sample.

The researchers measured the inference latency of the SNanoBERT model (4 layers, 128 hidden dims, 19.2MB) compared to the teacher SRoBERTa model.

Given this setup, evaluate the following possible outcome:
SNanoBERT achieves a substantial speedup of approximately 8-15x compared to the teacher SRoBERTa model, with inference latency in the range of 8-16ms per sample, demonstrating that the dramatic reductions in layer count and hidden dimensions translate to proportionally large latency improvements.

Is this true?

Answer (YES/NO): NO